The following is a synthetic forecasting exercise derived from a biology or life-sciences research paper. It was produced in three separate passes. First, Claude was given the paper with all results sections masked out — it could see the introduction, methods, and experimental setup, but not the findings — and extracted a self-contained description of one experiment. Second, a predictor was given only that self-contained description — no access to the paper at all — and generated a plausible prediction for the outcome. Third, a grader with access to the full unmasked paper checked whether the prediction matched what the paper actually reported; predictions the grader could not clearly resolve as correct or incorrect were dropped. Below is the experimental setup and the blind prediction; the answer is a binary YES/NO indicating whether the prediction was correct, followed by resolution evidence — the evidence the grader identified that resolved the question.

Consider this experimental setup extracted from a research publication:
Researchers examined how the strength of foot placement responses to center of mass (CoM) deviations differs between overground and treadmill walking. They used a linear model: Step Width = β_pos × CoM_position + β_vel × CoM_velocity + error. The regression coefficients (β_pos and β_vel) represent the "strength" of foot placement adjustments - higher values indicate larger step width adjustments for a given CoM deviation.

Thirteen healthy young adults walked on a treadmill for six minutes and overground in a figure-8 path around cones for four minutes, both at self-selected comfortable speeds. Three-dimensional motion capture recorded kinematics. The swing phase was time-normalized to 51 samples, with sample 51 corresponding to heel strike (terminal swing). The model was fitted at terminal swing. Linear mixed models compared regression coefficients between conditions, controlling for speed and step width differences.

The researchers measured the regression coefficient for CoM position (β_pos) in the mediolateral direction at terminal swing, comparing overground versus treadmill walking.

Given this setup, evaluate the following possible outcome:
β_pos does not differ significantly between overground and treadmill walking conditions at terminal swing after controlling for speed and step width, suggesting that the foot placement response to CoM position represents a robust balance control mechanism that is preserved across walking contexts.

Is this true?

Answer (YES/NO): NO